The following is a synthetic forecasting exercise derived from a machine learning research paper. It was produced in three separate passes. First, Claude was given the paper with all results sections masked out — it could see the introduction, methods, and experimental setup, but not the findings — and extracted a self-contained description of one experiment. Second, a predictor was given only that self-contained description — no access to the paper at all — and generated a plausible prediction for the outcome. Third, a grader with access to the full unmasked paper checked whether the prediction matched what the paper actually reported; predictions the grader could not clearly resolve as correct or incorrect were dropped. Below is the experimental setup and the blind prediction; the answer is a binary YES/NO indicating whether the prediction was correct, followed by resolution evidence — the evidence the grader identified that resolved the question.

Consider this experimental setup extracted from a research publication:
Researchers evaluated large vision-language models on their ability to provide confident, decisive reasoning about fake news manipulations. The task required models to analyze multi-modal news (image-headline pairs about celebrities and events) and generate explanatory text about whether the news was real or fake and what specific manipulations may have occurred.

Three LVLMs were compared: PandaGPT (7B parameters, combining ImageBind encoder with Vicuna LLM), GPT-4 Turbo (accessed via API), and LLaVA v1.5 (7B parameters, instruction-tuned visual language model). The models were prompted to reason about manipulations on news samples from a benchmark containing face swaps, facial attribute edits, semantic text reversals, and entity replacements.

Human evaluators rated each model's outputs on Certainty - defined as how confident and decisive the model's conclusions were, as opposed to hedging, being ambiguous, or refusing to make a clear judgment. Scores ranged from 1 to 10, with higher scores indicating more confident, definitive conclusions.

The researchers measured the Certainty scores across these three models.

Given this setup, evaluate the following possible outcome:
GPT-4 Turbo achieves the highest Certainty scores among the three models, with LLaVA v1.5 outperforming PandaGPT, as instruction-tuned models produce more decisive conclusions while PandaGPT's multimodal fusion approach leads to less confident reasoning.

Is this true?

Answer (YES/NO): NO